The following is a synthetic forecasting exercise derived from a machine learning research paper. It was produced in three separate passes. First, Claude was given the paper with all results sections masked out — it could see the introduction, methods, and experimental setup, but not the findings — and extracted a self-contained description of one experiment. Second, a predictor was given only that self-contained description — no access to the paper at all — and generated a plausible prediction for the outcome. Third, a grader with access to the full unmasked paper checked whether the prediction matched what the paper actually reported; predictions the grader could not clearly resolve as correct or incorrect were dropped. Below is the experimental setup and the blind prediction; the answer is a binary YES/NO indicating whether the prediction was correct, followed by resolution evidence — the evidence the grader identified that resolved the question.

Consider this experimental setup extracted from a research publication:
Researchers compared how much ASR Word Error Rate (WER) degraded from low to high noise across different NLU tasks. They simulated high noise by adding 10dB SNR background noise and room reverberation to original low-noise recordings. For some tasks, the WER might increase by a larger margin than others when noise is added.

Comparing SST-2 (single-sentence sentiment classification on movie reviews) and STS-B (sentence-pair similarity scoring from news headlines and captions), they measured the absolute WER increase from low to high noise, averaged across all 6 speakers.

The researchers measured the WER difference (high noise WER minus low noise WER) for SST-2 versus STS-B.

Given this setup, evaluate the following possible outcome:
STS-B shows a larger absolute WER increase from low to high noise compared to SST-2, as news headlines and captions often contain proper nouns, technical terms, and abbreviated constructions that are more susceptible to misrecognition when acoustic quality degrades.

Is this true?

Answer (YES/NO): NO